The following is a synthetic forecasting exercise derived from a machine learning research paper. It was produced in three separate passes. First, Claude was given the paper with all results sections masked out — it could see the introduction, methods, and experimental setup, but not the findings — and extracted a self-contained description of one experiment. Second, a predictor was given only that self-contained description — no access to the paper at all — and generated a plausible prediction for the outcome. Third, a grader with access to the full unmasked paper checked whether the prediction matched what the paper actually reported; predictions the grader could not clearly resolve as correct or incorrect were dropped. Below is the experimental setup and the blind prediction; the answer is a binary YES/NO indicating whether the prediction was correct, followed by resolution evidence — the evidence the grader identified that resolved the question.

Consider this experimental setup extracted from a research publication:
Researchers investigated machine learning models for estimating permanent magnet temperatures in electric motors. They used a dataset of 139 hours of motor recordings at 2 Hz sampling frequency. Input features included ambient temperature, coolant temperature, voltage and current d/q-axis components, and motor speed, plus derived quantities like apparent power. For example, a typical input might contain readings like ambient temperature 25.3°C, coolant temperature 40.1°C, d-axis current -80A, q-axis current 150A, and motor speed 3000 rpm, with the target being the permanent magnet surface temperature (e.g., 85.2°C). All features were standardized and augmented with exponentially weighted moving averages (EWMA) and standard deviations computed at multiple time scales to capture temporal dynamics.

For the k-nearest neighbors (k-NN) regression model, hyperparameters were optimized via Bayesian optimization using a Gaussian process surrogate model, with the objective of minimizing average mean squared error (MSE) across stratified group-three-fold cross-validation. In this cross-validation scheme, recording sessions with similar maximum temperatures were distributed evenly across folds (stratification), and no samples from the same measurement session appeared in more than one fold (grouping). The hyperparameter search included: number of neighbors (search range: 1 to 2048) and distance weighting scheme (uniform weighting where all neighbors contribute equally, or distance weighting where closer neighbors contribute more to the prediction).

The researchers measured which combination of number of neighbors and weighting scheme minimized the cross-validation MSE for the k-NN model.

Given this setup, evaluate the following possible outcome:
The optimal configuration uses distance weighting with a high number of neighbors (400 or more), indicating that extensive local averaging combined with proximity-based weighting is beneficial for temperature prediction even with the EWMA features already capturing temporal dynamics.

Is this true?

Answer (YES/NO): YES